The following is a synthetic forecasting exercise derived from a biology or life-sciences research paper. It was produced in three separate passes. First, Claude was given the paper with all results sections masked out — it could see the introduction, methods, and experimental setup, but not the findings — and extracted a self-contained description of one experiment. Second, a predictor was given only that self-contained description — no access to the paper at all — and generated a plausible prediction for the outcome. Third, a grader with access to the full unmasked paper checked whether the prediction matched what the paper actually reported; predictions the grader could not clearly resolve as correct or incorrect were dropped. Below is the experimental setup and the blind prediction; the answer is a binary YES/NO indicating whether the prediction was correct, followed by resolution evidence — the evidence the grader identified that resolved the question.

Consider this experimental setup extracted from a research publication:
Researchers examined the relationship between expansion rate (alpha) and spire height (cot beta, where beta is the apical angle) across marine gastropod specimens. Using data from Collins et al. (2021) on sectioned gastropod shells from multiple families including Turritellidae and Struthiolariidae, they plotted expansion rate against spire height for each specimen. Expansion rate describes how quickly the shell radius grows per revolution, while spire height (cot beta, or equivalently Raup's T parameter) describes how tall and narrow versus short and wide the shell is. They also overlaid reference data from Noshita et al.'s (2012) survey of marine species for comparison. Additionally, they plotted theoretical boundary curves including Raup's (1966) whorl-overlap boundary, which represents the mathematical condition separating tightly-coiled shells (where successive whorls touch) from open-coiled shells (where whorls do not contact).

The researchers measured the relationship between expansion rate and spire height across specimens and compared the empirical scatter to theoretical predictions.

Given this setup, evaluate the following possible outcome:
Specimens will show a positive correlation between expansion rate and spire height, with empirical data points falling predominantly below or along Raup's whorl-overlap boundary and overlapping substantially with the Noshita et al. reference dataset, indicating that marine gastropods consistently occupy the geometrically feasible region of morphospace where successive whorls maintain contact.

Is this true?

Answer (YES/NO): NO